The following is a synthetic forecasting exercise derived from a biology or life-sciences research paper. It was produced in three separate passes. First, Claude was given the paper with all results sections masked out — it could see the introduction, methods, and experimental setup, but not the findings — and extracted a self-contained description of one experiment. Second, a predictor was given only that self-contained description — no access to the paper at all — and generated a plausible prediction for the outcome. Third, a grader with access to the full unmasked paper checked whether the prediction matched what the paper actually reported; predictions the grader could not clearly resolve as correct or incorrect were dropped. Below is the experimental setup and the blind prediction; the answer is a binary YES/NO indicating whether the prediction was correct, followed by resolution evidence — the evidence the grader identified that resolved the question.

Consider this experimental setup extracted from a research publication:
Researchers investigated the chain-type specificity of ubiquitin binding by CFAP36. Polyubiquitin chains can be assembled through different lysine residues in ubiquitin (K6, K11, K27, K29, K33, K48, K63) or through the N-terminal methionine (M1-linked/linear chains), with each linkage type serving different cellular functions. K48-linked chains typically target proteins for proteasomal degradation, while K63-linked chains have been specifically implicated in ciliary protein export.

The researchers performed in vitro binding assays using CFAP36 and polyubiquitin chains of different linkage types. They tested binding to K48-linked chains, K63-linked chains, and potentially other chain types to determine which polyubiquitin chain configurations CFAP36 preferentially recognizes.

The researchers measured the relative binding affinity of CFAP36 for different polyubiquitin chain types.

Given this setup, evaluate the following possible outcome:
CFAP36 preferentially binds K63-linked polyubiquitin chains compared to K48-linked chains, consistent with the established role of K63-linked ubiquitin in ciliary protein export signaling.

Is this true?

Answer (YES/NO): NO